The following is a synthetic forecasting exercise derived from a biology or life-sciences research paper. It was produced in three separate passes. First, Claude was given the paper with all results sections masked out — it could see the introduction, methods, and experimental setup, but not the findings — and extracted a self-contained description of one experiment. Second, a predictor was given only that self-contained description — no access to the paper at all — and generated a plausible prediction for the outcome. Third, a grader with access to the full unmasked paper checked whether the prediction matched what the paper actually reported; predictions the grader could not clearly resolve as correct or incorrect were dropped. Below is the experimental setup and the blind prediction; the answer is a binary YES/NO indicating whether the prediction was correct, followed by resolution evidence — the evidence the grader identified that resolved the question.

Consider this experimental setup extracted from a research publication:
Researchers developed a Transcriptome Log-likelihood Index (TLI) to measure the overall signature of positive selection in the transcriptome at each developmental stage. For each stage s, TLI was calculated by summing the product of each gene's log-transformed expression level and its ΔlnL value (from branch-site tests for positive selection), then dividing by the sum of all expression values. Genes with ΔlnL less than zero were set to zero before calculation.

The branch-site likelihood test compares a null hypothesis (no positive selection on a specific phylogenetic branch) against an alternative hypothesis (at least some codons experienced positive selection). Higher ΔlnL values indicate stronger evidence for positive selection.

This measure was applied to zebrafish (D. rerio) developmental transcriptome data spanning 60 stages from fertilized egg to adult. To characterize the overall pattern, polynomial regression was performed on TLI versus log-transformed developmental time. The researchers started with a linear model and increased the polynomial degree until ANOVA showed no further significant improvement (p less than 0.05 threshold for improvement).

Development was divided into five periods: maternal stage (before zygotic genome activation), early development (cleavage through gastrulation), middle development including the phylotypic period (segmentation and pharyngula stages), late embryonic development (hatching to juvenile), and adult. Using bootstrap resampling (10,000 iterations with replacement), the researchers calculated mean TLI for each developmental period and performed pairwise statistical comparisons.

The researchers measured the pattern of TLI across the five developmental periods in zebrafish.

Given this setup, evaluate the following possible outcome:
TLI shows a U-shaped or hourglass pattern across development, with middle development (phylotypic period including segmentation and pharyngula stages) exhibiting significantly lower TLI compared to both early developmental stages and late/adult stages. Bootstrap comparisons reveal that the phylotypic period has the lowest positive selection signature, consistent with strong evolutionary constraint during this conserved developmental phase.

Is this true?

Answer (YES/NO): YES